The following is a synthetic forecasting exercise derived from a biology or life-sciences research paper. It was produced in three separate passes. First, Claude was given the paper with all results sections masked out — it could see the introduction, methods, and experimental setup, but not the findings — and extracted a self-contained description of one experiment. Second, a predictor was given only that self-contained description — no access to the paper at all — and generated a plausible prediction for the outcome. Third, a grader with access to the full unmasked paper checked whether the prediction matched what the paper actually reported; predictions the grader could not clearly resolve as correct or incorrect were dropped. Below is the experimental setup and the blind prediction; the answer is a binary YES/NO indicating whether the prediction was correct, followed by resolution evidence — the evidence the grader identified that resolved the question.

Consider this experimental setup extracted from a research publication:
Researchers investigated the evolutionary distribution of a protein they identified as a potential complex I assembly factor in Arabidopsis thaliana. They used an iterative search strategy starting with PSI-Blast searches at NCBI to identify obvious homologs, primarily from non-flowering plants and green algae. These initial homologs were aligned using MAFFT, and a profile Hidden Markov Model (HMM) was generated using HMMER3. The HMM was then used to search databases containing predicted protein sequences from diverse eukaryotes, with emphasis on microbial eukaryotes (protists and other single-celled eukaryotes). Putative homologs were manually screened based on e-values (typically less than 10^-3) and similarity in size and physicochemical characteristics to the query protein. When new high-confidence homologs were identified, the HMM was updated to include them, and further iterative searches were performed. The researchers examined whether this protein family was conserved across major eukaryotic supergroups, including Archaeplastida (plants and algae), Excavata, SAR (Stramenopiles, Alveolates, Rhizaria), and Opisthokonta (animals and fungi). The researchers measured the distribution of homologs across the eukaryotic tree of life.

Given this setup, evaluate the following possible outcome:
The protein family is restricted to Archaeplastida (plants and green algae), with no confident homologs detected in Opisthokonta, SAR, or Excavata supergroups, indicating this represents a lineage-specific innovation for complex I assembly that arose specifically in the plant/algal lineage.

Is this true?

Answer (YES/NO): NO